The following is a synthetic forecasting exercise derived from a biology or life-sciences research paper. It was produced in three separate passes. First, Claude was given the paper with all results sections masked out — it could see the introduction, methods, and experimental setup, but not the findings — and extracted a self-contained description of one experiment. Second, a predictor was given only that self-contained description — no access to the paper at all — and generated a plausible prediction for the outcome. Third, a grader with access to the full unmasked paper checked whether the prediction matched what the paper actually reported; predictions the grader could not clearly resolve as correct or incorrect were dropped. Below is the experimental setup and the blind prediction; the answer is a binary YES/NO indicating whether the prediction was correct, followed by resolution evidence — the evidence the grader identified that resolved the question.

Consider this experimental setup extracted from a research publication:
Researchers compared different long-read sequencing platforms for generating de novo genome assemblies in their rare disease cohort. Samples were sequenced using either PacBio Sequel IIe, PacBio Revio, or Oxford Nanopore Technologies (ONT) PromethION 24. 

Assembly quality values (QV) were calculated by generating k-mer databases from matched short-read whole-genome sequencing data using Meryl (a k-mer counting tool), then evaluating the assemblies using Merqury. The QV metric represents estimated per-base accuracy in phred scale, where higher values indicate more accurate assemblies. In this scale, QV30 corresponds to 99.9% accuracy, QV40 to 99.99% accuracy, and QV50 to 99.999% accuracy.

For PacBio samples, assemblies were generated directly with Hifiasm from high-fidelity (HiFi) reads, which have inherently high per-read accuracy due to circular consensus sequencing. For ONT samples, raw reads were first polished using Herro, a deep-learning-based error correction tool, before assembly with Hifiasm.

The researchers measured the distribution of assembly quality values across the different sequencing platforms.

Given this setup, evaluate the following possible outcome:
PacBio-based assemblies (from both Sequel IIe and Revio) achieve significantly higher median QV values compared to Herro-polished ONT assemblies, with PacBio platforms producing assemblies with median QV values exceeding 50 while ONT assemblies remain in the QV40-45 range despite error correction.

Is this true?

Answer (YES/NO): NO